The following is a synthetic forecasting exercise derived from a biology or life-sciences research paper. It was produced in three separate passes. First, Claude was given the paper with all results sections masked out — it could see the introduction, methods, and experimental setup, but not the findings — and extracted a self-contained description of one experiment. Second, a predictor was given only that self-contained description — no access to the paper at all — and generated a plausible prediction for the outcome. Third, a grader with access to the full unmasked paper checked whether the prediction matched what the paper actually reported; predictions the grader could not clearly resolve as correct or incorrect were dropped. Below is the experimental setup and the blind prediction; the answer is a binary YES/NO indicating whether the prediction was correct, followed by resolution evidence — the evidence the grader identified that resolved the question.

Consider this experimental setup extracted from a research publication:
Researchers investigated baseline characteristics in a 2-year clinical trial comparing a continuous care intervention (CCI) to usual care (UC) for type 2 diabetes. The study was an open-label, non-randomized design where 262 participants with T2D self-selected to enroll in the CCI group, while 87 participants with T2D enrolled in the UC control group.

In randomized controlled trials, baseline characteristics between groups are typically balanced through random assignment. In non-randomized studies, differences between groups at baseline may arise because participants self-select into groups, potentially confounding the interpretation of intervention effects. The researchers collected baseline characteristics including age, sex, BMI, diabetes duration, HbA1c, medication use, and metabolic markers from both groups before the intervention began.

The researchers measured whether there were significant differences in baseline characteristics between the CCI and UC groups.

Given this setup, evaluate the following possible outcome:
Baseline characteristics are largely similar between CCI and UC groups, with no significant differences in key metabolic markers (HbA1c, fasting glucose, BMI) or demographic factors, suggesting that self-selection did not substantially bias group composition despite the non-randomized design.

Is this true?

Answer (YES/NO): NO